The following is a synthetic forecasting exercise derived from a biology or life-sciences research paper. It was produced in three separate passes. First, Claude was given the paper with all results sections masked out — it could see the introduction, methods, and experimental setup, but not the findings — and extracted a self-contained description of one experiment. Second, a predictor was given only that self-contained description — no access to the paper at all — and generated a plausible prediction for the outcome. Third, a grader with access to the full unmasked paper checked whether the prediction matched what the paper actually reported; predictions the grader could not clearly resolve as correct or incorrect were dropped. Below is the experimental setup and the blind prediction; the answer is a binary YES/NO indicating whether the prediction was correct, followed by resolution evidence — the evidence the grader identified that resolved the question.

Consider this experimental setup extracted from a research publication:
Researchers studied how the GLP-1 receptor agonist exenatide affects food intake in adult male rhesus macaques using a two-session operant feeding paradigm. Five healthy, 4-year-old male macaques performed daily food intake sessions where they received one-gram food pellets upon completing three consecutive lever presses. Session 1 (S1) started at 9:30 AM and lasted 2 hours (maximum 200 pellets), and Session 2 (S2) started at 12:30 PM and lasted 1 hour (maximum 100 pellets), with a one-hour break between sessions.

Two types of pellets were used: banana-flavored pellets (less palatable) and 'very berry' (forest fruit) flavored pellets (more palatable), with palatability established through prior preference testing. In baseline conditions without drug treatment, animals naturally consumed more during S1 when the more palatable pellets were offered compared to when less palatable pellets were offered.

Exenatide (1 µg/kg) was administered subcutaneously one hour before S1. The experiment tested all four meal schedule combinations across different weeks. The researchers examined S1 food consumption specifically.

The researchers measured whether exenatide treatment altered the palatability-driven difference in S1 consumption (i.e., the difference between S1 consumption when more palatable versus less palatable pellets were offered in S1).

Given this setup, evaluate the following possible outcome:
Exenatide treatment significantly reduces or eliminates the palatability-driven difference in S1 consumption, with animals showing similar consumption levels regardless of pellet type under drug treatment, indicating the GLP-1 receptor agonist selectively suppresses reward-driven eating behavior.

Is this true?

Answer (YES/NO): NO